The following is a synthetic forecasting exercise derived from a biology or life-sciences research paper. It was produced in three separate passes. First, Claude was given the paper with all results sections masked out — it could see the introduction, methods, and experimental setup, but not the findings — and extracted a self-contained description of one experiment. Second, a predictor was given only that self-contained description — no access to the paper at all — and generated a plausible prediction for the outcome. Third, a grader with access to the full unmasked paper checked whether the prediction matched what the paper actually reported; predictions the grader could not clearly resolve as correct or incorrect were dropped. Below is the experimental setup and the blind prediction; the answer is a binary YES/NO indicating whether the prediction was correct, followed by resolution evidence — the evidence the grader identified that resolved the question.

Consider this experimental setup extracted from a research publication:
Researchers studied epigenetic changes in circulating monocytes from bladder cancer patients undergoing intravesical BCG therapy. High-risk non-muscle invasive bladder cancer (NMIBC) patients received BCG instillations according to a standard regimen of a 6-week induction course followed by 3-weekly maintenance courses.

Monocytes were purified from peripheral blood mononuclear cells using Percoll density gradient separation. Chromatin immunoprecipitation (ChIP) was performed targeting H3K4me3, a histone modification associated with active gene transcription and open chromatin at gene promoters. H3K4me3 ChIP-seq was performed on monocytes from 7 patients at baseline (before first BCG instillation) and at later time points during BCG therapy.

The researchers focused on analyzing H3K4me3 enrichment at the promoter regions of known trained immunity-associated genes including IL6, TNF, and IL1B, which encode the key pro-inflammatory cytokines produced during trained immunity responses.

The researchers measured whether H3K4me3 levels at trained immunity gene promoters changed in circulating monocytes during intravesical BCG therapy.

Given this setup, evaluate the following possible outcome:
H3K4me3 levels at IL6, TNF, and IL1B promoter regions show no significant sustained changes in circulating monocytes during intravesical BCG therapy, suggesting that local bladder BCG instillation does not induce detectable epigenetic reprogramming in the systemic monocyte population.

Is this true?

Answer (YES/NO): NO